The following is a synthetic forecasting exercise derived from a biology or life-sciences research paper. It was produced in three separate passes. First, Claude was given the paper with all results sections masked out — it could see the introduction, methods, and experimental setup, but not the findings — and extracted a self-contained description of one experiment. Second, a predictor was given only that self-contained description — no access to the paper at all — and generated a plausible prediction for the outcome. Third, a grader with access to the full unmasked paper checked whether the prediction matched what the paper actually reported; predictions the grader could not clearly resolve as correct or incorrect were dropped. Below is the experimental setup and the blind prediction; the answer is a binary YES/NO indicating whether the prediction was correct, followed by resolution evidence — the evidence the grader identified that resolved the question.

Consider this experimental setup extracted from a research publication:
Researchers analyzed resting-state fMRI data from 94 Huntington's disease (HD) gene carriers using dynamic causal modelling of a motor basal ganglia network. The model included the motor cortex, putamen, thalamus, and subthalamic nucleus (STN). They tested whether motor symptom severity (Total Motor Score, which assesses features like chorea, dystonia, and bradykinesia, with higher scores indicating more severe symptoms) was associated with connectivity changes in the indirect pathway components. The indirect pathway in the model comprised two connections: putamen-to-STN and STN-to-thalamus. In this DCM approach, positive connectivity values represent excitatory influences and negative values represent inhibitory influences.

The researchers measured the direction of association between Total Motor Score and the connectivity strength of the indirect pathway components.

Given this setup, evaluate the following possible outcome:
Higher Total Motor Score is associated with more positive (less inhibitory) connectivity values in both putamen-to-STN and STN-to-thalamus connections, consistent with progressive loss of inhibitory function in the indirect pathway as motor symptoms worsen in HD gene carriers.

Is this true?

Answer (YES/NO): YES